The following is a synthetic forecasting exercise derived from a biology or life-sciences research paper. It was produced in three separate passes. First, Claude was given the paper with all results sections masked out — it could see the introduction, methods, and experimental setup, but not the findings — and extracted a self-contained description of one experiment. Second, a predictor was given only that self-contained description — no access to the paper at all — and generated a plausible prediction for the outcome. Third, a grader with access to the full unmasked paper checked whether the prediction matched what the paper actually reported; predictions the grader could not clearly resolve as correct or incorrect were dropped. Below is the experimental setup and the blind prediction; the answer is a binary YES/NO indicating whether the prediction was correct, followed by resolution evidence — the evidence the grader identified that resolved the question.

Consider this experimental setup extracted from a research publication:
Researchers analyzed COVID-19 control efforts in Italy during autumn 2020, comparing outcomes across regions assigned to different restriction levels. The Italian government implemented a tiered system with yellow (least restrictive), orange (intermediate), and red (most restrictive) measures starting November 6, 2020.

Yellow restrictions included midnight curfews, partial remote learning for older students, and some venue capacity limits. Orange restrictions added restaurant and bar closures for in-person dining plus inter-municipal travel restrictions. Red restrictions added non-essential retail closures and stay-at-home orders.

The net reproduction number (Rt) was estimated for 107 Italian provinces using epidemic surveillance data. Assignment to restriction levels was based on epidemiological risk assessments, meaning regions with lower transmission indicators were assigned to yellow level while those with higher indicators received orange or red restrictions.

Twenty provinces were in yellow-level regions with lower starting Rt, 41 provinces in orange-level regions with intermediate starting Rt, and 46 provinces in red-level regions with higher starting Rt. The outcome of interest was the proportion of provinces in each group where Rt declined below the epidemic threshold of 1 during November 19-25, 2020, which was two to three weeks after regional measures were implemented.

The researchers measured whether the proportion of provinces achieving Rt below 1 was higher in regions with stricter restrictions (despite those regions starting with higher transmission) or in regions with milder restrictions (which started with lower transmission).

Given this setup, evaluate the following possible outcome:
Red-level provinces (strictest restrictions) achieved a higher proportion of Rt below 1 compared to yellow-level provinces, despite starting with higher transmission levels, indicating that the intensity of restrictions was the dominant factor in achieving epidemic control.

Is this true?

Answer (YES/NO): YES